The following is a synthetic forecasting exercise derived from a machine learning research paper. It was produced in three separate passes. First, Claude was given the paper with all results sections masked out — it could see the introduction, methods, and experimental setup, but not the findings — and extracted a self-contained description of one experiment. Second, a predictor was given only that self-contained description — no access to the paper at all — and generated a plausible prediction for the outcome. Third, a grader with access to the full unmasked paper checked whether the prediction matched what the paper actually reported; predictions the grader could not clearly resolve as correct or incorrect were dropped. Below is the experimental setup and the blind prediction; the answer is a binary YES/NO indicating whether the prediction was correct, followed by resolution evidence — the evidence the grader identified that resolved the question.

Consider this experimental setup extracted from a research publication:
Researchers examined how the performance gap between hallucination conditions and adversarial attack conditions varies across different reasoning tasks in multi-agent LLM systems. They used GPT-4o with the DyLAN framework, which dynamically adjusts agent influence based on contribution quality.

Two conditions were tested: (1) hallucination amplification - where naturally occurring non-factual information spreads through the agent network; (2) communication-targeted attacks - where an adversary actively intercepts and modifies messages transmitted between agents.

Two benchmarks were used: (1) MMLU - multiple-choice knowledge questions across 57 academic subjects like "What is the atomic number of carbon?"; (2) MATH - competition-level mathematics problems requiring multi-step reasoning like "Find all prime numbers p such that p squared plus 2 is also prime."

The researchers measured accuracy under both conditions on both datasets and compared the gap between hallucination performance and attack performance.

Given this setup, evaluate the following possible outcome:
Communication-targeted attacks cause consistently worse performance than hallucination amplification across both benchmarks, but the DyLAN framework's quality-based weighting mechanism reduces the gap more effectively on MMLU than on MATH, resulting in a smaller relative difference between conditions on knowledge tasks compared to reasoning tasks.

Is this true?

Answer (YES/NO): NO